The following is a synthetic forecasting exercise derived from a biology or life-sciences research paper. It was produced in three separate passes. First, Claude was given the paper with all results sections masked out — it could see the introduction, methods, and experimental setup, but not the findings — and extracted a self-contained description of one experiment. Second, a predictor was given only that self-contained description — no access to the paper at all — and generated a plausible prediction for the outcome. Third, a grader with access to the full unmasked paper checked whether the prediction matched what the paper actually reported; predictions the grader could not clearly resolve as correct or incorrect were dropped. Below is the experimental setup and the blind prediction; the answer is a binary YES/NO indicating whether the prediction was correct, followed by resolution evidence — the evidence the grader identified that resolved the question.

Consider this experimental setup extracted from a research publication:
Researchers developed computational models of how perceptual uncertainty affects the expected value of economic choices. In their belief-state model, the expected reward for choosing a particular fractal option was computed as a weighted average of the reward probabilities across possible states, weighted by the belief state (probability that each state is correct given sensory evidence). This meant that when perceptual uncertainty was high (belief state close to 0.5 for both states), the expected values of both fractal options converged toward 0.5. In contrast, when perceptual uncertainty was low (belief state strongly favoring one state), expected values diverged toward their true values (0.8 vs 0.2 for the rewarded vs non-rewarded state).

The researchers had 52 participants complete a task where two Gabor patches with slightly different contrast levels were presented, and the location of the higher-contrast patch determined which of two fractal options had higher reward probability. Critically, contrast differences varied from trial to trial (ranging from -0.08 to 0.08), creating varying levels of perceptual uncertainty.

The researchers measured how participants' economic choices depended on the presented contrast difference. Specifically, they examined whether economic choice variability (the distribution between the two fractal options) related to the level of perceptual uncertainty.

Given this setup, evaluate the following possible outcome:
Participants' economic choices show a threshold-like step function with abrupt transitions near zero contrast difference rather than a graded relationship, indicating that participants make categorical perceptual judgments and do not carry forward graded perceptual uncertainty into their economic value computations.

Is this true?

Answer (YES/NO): NO